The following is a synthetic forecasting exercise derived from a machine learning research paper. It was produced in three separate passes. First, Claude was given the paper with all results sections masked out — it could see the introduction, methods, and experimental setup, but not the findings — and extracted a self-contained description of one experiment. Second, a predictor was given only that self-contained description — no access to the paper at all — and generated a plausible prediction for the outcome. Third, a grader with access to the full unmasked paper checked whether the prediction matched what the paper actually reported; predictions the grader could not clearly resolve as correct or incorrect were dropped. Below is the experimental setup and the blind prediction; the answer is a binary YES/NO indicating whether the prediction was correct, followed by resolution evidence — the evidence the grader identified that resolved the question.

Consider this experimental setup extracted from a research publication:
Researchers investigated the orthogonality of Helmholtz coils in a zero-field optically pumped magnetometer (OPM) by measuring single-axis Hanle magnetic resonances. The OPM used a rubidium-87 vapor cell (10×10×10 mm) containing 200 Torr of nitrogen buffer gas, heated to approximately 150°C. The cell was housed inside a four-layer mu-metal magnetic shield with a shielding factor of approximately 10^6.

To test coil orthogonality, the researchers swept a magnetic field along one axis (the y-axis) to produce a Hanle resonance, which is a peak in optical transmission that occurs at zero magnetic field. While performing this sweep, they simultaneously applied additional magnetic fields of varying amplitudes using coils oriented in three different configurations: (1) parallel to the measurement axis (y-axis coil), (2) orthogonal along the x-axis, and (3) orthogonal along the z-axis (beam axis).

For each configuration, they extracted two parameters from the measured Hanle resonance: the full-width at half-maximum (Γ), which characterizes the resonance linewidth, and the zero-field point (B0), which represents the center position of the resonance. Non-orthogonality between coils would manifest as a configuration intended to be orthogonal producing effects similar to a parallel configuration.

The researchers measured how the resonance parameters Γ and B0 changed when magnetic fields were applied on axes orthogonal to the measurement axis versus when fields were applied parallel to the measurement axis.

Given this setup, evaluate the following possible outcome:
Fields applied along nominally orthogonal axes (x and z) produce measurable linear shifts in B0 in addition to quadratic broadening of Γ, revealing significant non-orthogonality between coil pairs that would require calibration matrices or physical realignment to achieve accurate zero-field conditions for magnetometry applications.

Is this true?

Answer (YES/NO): NO